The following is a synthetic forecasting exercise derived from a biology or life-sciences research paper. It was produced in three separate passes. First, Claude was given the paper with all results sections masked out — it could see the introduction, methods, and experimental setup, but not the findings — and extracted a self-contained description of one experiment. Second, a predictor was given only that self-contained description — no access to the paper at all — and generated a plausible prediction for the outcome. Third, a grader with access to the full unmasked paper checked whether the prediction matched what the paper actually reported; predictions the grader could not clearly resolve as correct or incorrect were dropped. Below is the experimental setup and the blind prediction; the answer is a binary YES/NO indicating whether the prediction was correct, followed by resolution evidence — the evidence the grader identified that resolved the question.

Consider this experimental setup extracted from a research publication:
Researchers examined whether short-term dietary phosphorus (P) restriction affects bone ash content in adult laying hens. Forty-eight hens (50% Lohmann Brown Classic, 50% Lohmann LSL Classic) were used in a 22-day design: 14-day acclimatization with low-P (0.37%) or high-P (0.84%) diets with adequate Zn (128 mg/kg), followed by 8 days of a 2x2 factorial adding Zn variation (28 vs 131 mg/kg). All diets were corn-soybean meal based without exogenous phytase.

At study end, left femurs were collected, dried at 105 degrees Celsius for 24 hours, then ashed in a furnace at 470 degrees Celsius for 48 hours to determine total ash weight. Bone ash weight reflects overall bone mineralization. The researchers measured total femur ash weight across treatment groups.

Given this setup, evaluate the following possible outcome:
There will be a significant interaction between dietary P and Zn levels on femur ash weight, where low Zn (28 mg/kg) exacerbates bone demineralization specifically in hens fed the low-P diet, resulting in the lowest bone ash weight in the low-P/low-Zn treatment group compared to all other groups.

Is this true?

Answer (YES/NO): NO